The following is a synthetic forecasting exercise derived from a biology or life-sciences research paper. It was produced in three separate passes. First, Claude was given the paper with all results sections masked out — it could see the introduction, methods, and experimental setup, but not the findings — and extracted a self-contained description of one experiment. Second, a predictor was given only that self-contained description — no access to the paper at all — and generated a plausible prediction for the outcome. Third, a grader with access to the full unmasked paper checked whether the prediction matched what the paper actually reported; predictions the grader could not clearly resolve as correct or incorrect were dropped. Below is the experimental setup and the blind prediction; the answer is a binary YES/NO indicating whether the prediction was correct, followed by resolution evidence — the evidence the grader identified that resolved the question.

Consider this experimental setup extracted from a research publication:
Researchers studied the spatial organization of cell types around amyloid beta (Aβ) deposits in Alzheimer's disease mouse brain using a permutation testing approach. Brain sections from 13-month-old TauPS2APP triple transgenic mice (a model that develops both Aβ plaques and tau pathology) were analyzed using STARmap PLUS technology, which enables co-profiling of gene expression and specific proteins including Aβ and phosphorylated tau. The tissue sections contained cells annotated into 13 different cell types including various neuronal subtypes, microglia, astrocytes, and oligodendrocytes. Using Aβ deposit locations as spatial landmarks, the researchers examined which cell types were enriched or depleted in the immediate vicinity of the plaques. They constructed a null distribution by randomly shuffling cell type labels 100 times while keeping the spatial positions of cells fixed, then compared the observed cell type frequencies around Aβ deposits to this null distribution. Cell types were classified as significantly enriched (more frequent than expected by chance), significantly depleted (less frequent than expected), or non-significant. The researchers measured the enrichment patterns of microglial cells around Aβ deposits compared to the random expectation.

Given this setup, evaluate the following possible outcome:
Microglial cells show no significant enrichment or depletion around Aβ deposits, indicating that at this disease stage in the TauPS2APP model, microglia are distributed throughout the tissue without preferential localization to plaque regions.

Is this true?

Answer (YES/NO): NO